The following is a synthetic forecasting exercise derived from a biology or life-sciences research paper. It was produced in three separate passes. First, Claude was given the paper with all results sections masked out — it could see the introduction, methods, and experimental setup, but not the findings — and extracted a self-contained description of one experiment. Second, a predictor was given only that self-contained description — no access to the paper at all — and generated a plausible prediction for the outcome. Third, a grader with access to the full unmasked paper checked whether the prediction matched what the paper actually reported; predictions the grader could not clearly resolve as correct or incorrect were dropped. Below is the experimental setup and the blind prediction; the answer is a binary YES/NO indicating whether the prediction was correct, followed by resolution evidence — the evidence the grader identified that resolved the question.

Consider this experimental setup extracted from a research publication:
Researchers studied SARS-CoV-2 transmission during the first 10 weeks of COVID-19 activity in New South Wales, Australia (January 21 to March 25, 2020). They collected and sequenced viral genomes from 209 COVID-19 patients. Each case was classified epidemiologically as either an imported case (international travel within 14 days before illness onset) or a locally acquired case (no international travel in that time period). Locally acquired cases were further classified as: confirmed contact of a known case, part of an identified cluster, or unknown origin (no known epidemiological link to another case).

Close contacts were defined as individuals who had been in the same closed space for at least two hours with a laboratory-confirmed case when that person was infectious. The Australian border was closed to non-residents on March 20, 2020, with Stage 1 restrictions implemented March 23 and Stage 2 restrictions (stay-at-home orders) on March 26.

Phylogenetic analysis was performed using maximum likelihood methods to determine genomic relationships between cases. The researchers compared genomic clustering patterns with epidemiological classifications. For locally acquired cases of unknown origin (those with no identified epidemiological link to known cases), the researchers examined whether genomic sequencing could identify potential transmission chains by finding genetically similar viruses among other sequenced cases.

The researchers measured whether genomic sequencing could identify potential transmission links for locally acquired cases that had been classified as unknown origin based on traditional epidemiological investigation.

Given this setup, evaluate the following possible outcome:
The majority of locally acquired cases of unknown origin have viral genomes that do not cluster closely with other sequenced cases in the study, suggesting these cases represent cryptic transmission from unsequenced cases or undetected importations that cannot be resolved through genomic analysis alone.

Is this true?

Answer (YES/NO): NO